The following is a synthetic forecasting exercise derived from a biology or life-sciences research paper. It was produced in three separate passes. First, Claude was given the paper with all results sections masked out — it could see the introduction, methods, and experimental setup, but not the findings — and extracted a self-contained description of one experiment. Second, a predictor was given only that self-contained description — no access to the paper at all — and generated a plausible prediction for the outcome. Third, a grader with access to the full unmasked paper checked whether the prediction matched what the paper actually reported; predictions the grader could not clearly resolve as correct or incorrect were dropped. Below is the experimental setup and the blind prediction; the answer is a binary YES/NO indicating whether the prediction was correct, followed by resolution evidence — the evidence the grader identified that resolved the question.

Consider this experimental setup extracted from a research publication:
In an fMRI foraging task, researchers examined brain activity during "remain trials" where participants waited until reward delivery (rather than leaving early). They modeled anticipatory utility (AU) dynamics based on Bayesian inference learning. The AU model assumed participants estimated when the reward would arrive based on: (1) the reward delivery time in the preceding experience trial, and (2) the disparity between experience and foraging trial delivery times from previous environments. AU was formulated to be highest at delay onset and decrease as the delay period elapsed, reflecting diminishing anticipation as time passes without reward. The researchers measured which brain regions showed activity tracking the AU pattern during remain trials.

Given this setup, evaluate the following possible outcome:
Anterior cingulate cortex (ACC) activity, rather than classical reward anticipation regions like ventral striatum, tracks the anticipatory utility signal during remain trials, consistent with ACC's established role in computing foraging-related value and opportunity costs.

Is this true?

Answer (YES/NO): NO